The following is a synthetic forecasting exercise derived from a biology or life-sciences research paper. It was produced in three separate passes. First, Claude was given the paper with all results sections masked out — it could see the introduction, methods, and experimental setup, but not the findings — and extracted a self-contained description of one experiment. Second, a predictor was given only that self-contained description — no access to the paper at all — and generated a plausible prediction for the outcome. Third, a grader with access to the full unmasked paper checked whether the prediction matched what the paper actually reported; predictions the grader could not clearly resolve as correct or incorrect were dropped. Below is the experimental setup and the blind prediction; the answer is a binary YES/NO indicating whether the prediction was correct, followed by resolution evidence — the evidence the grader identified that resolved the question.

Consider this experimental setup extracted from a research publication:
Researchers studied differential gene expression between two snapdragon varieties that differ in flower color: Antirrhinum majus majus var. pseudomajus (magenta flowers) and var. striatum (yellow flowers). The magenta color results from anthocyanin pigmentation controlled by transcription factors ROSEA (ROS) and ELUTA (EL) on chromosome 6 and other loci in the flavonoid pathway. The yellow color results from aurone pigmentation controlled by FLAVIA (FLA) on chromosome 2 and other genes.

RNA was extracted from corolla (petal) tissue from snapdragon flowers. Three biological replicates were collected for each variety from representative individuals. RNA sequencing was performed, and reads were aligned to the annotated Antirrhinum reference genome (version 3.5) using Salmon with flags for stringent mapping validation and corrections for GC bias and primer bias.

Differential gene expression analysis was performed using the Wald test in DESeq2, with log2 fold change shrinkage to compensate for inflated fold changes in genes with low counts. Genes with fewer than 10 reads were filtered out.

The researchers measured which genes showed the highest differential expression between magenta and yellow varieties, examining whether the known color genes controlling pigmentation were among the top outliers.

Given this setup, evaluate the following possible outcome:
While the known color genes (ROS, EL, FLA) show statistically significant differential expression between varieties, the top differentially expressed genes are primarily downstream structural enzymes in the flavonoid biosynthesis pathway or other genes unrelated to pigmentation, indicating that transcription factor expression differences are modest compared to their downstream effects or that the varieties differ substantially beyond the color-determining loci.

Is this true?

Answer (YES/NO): NO